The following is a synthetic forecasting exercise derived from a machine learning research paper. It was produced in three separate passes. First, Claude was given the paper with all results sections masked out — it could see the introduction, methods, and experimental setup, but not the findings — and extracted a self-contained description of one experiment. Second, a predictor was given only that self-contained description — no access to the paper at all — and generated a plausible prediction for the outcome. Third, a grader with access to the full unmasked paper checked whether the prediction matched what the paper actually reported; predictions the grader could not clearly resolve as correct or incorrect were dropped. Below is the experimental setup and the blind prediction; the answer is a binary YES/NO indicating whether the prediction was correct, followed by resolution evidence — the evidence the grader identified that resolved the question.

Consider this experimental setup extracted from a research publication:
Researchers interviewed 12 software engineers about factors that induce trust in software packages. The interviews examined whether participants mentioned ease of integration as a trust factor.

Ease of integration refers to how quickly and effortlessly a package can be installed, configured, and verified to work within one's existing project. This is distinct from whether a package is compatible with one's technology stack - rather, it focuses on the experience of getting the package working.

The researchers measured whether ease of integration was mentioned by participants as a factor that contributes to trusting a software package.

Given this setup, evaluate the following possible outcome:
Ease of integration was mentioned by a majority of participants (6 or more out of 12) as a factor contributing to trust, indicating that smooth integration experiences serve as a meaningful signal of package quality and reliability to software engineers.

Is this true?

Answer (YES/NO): NO